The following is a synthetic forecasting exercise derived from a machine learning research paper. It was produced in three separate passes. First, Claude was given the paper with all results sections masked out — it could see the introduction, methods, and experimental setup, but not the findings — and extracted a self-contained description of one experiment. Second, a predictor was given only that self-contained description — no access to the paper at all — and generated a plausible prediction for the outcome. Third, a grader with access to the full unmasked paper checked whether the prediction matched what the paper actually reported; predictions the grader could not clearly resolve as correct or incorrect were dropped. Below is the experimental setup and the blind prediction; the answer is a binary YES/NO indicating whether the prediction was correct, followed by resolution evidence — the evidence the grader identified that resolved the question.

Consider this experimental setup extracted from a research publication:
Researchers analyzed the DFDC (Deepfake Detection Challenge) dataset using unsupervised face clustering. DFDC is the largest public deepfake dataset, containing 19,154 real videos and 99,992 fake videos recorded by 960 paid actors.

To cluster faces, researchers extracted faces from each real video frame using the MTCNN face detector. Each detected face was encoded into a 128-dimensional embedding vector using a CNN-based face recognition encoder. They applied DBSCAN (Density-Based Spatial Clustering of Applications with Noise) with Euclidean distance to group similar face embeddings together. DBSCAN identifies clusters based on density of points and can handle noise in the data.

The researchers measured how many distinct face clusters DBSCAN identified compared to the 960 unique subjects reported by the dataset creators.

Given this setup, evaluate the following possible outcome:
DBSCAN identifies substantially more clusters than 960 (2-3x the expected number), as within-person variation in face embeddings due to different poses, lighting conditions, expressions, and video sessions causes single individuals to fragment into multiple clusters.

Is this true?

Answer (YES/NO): NO